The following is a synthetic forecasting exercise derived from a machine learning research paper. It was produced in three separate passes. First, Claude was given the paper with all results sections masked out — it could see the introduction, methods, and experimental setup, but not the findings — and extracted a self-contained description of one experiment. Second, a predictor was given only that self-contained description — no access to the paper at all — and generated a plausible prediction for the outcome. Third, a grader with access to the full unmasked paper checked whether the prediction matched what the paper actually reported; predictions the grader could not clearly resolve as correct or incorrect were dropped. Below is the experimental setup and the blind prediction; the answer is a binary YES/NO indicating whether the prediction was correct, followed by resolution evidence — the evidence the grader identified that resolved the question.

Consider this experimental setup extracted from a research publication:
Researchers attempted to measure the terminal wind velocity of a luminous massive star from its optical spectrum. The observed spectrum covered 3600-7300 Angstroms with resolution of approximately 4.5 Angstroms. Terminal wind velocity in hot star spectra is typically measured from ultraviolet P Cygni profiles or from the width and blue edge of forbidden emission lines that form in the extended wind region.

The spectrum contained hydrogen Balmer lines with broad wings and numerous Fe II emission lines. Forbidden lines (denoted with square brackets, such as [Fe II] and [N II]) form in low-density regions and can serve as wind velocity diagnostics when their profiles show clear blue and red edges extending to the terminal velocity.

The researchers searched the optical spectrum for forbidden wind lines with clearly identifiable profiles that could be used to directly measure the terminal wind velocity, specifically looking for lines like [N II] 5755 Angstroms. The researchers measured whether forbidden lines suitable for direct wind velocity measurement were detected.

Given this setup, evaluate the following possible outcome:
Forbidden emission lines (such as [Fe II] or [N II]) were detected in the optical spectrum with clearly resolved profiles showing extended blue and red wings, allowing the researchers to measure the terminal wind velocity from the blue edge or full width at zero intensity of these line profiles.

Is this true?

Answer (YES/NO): NO